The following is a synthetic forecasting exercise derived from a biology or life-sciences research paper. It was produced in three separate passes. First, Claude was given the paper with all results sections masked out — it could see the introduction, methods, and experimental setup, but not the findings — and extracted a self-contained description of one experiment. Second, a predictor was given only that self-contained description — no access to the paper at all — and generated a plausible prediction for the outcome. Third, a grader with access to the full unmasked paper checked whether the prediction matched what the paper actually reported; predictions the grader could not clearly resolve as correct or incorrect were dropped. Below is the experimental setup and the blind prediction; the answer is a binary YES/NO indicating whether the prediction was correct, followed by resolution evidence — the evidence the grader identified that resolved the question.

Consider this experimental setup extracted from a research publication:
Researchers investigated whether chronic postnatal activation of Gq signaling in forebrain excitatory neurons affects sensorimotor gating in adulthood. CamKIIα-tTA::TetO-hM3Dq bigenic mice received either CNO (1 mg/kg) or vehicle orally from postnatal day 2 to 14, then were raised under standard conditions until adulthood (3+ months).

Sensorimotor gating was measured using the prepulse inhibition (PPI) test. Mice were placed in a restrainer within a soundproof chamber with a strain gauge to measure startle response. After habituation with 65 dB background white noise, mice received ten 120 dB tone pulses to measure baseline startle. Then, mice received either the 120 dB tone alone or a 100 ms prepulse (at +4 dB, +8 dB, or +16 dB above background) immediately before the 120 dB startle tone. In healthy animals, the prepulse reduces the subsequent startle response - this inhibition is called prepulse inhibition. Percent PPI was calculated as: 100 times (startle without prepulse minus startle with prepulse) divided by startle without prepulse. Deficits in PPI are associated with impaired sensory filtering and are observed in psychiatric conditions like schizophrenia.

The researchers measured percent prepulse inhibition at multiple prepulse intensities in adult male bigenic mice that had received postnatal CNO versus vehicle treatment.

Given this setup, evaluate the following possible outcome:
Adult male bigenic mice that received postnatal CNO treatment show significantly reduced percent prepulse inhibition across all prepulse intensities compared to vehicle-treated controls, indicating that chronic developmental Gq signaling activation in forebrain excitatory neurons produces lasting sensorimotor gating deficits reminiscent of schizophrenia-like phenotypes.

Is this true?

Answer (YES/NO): YES